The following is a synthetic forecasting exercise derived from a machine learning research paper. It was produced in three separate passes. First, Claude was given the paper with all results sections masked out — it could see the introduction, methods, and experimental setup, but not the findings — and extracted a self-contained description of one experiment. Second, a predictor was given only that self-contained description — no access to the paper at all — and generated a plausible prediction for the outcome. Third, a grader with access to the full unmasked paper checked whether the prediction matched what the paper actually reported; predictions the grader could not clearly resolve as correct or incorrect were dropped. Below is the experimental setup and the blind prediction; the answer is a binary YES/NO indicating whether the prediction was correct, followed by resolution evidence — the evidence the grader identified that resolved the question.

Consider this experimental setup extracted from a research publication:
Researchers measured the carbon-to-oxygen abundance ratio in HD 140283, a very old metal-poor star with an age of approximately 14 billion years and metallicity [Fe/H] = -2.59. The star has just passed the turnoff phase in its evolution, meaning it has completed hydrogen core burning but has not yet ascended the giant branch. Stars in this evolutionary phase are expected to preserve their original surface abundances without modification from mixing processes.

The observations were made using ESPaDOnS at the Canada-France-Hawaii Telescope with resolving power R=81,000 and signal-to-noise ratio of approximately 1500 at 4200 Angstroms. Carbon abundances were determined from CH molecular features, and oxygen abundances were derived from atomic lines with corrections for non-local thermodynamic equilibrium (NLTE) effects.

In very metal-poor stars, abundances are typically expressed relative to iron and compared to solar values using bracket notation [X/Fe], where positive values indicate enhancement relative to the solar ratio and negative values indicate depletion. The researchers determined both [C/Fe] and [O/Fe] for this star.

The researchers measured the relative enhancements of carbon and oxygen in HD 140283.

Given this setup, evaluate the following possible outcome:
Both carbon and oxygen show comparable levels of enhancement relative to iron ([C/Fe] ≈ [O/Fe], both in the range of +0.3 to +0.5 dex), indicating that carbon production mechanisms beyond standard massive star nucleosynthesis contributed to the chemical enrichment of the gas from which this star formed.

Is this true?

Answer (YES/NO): NO